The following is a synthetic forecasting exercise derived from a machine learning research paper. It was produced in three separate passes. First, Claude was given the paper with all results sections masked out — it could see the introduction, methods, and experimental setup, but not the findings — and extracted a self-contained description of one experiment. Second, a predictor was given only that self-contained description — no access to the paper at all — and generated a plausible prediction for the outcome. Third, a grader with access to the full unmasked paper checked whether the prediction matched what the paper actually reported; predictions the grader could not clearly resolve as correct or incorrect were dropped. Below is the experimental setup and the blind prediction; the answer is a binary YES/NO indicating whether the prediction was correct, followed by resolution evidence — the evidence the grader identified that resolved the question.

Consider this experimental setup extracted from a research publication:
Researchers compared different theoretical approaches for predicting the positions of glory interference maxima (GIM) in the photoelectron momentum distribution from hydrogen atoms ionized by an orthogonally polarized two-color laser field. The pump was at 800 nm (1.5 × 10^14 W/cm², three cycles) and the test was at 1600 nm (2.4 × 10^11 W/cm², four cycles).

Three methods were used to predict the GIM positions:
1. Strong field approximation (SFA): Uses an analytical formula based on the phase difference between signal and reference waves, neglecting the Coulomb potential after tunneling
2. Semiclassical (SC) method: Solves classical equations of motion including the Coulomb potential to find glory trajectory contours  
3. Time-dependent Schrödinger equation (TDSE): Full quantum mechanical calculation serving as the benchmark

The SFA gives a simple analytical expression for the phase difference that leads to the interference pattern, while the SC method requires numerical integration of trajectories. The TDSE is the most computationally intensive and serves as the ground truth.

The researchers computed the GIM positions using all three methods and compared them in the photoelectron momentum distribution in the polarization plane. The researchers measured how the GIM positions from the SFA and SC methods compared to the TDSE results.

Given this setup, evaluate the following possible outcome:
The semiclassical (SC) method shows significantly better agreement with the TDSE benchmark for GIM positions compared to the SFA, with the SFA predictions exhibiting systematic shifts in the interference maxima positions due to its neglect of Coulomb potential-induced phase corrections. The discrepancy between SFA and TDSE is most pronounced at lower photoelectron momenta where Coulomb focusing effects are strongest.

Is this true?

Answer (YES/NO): YES